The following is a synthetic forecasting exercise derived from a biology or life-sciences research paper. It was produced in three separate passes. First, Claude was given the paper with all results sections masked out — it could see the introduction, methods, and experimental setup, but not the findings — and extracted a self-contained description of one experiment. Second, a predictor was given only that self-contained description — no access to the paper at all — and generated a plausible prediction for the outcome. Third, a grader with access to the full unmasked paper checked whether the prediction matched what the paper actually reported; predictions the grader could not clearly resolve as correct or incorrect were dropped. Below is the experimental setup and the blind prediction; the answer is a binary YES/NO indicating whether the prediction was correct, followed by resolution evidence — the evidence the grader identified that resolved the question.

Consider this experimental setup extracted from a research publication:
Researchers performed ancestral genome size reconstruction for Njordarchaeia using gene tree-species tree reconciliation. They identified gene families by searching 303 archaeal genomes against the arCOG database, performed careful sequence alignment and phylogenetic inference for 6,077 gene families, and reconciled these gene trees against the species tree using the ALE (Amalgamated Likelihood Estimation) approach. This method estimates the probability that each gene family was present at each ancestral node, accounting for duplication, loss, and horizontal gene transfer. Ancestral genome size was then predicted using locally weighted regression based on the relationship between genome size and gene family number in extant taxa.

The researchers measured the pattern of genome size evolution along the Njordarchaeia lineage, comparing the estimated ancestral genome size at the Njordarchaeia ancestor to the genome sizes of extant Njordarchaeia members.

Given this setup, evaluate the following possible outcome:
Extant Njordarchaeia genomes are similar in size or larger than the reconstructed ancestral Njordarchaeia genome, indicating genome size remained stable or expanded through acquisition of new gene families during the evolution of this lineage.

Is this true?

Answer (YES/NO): NO